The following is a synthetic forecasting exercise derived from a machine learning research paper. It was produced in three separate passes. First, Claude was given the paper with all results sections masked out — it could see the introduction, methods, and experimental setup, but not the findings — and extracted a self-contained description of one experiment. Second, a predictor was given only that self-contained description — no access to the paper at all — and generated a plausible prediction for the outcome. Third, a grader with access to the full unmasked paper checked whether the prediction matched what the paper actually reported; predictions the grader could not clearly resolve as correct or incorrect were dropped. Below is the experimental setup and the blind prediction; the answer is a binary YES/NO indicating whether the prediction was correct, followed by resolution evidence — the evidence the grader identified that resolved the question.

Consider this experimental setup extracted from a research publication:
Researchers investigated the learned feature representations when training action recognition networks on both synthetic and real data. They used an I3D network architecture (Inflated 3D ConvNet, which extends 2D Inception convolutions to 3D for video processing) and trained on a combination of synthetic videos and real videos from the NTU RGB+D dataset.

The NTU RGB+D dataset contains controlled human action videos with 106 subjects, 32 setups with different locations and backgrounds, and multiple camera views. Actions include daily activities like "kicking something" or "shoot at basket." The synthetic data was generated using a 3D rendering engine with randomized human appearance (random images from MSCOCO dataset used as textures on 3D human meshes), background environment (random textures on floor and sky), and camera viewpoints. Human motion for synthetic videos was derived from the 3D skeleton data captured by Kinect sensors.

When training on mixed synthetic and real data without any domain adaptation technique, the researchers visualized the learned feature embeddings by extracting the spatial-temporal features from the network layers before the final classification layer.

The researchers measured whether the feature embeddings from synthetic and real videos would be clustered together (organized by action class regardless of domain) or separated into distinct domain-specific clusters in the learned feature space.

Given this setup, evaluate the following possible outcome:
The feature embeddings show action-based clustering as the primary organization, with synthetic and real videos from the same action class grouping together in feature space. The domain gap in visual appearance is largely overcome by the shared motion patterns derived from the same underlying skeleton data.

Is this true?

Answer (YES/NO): NO